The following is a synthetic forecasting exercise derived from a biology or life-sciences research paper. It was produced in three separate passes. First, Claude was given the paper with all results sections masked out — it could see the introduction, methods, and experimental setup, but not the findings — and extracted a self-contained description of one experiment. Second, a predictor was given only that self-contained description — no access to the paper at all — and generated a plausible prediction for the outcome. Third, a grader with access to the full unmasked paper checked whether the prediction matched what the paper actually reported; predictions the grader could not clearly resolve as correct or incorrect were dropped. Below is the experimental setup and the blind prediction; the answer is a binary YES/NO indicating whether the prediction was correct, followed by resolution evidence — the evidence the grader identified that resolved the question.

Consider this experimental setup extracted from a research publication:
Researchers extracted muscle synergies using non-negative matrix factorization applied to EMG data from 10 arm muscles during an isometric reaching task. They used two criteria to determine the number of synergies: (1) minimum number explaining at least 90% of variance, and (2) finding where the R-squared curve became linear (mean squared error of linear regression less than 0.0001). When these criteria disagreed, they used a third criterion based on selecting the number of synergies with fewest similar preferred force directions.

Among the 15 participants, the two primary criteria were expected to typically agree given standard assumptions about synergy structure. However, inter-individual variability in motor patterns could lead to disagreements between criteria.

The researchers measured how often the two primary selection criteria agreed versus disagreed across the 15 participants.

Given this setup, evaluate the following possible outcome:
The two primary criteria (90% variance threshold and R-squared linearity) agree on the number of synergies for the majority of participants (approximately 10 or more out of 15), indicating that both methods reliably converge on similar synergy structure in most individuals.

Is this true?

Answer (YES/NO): NO